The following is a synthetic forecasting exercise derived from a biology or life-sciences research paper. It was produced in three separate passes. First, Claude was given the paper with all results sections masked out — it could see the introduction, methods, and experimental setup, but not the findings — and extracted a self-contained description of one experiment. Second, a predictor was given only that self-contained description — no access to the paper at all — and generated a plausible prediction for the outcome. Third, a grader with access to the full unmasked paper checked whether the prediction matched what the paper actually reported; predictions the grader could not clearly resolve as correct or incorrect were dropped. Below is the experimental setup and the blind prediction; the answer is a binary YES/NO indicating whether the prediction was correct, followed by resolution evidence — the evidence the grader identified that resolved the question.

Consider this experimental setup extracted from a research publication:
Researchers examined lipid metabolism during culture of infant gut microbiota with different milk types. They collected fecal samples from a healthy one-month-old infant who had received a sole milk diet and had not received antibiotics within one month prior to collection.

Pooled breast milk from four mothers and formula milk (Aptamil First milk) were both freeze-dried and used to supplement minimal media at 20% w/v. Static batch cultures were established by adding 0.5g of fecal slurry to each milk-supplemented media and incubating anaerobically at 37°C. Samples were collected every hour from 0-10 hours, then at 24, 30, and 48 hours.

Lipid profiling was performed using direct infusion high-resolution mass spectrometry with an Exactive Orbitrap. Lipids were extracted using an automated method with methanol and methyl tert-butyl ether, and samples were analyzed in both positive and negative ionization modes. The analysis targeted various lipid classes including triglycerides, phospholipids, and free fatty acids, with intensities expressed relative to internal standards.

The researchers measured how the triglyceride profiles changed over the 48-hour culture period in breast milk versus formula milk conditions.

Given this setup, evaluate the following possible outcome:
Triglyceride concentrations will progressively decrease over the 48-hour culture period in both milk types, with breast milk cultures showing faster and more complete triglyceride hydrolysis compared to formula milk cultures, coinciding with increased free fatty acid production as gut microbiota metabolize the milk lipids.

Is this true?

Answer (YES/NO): NO